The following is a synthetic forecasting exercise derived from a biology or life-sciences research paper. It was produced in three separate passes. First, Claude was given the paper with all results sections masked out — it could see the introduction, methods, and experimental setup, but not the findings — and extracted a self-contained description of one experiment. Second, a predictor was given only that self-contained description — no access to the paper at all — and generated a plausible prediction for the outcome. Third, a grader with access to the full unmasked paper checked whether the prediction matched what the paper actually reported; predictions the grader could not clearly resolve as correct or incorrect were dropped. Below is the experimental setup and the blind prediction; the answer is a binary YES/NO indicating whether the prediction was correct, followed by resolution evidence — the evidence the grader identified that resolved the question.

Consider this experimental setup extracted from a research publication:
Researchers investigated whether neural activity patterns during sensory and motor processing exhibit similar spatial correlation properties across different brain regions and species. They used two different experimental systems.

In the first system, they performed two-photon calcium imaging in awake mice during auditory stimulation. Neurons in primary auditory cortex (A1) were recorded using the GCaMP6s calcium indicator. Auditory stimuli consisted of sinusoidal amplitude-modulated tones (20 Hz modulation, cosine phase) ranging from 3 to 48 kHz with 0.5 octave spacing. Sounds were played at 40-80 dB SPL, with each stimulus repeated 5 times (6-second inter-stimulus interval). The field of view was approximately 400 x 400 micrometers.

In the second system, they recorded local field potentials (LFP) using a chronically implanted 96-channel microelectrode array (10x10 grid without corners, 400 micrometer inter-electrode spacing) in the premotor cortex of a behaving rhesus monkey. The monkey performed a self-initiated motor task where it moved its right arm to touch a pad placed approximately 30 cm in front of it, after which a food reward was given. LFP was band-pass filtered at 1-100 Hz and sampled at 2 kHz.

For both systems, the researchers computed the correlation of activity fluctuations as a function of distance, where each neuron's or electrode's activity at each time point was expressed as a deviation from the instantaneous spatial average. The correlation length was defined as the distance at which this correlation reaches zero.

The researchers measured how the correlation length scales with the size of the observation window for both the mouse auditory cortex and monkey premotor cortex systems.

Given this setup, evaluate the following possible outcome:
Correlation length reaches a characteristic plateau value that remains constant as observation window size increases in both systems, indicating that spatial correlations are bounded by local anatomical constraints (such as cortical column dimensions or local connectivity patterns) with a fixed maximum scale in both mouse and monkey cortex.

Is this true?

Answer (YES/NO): NO